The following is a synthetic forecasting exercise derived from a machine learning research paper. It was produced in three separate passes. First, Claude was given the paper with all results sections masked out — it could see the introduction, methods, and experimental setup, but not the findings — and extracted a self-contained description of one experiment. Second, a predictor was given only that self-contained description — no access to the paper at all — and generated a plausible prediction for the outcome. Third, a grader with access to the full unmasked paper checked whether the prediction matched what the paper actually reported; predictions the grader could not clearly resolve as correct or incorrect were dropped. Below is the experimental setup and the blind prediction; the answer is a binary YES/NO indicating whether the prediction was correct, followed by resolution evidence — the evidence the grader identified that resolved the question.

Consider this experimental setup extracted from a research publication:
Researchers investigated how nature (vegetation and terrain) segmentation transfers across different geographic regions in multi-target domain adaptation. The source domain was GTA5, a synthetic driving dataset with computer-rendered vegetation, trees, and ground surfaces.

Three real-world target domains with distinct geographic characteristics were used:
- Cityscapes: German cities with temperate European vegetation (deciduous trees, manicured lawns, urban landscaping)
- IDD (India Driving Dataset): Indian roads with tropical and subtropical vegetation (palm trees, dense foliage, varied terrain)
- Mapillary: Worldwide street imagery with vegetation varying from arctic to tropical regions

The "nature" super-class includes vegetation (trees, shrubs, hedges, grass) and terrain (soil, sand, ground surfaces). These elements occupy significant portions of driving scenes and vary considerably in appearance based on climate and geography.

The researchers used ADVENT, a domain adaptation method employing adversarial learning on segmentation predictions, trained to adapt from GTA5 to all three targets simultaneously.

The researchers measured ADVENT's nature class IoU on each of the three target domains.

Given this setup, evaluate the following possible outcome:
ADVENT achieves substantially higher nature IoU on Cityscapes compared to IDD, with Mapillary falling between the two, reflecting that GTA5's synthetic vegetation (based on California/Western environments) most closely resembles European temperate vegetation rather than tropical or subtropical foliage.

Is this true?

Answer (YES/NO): NO